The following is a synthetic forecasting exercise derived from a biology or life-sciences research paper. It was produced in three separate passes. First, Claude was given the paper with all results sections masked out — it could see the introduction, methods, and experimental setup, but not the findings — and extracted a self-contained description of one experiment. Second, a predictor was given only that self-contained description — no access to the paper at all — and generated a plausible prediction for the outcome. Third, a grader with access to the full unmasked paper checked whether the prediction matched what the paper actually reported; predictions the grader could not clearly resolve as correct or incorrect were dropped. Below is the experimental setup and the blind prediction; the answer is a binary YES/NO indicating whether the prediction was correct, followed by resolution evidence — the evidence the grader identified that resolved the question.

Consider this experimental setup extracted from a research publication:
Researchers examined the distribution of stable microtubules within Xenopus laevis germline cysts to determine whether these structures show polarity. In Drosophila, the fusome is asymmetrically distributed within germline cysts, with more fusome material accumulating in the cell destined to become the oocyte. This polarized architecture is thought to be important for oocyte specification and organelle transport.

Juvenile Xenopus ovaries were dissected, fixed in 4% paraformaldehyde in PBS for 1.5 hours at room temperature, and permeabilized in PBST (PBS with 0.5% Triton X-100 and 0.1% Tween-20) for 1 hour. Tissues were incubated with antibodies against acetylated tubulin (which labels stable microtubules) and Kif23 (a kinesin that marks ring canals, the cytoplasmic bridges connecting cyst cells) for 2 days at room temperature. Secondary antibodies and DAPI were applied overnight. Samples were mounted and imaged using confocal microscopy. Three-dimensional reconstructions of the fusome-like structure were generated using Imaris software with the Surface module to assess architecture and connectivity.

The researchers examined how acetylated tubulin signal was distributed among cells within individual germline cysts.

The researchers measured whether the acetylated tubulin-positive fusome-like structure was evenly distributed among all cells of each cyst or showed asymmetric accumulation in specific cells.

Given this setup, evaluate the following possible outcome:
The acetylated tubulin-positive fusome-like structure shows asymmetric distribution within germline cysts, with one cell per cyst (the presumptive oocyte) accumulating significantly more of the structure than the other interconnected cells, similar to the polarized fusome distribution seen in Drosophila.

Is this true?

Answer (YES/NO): NO